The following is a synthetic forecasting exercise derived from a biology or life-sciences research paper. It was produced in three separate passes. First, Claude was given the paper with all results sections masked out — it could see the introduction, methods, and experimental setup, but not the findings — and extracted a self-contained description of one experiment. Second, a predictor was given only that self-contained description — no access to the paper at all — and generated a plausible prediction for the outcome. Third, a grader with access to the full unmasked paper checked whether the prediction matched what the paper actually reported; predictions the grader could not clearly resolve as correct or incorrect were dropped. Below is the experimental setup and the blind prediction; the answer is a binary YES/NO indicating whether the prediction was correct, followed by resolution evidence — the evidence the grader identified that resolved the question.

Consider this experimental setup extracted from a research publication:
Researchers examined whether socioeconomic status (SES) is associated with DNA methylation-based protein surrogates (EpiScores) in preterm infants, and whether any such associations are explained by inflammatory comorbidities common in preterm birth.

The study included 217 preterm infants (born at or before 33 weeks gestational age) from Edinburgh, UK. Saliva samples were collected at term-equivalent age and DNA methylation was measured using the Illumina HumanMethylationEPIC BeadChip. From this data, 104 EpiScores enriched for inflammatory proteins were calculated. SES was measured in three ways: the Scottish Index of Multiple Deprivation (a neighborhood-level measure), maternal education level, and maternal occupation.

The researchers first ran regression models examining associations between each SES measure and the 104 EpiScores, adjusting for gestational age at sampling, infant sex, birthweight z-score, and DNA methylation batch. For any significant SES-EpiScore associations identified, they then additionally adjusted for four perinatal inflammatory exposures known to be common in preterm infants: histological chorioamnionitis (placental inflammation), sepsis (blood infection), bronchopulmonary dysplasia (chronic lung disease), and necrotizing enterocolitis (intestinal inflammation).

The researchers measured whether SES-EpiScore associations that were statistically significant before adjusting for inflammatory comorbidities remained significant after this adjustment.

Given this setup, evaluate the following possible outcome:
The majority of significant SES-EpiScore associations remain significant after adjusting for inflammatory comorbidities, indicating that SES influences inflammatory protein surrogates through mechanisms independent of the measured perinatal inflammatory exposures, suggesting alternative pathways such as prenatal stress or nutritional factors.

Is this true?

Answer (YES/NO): NO